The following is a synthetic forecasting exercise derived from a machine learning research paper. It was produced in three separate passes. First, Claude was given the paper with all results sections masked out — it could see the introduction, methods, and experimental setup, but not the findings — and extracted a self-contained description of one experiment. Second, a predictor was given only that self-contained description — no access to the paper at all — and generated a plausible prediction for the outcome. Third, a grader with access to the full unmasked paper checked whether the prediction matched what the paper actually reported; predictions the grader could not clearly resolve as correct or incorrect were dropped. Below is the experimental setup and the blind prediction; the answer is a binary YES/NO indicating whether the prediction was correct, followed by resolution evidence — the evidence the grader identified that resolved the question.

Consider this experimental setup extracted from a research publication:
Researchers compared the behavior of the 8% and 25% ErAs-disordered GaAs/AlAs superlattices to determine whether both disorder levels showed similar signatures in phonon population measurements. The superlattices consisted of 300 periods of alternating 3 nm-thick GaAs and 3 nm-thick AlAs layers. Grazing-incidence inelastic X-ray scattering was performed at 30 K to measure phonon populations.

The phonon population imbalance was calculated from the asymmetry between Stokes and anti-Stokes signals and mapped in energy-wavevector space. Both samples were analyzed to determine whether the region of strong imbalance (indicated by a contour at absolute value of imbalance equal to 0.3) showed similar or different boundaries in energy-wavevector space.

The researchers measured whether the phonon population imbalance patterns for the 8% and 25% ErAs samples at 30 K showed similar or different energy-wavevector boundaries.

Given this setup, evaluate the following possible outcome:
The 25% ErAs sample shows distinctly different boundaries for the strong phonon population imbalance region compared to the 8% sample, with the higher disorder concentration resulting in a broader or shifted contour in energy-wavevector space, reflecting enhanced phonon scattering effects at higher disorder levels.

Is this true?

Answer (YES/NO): NO